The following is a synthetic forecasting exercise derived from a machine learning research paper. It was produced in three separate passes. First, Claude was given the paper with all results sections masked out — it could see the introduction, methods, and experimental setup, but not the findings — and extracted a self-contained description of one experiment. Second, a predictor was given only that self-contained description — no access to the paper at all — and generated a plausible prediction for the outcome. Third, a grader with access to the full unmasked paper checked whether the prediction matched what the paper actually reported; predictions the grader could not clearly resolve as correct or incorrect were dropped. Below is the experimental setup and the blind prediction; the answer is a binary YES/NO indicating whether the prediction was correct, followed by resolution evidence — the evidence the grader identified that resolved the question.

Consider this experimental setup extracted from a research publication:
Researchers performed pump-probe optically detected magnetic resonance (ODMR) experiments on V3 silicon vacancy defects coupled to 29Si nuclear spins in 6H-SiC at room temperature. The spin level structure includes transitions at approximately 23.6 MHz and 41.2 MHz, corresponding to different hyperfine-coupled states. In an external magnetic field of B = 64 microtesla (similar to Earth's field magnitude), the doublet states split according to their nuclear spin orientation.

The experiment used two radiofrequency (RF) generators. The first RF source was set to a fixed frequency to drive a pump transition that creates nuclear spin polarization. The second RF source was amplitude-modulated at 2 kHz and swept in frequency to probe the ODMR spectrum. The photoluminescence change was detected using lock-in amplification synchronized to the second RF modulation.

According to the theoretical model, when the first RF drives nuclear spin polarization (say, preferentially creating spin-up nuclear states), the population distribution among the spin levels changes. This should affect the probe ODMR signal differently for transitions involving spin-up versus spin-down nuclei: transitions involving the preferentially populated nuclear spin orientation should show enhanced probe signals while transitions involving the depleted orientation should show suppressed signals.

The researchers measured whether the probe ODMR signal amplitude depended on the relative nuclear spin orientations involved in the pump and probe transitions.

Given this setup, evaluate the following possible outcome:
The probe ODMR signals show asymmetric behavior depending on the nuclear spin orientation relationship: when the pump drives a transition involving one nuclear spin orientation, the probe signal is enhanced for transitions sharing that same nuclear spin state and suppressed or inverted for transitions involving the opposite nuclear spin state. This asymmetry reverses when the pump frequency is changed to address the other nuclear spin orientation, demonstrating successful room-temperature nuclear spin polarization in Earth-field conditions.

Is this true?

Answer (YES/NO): YES